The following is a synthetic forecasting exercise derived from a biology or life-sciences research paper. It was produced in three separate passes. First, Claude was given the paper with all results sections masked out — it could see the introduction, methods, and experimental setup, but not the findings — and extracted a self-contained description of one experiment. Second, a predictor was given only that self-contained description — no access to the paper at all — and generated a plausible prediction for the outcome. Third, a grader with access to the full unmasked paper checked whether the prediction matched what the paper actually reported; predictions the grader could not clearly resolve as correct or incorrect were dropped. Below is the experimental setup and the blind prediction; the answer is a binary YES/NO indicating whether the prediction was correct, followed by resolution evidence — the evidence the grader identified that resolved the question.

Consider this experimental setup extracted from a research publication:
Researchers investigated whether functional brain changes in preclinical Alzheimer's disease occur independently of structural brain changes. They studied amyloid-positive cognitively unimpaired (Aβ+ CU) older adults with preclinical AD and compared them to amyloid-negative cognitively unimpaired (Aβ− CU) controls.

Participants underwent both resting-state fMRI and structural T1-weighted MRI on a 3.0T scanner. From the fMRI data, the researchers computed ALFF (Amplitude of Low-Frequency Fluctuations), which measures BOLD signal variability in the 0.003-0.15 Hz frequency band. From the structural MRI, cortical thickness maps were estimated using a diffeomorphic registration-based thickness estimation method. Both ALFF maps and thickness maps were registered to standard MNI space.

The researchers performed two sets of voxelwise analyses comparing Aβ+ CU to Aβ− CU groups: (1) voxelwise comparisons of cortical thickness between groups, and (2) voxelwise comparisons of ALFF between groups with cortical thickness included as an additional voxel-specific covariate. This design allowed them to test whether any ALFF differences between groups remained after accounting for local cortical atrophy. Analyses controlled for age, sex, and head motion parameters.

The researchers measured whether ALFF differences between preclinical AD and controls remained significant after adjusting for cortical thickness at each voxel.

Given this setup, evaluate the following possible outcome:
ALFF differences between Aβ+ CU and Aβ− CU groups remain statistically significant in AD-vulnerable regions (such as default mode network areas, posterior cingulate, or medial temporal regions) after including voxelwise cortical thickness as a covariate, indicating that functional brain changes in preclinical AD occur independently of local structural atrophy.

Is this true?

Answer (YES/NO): YES